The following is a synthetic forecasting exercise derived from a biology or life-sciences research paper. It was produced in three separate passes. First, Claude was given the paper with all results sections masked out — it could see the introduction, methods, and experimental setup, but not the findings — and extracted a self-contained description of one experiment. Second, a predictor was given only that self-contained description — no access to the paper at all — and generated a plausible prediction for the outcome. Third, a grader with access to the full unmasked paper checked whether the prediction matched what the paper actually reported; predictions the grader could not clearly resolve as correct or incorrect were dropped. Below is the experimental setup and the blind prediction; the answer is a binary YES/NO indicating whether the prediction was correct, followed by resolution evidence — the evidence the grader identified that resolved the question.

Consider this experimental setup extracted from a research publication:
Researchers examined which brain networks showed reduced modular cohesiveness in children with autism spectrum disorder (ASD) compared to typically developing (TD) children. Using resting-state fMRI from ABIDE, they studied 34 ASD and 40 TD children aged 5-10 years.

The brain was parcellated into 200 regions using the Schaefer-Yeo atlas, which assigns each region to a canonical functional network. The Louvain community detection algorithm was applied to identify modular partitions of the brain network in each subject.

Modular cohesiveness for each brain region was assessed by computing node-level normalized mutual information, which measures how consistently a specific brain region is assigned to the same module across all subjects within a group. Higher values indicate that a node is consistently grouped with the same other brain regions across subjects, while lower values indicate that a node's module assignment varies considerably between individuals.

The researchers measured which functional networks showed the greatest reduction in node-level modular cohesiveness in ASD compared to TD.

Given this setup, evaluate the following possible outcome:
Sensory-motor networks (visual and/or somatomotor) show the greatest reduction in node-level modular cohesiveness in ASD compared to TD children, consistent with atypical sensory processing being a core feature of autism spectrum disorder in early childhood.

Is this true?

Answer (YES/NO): YES